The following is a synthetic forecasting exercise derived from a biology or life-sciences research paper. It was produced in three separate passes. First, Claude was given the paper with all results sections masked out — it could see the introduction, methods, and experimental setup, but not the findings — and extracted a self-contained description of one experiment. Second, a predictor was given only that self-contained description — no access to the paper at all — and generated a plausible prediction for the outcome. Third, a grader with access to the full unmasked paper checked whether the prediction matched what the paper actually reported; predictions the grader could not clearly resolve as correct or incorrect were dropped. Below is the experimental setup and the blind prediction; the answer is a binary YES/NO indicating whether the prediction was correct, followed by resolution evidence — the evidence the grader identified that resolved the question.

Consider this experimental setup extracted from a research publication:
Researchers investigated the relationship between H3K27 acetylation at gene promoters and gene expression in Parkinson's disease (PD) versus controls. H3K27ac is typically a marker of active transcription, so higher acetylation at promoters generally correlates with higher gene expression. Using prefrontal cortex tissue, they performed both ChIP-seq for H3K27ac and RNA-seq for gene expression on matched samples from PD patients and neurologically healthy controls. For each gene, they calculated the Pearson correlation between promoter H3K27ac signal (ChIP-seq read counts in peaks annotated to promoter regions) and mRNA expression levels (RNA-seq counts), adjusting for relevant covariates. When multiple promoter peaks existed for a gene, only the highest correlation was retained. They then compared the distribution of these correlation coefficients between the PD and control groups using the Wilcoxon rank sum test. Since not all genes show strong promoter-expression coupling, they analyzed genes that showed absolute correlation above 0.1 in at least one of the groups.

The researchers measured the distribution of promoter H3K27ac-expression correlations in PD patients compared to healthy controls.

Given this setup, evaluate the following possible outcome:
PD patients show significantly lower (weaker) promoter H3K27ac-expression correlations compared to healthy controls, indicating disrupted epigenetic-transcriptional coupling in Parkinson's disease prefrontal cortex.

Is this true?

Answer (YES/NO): YES